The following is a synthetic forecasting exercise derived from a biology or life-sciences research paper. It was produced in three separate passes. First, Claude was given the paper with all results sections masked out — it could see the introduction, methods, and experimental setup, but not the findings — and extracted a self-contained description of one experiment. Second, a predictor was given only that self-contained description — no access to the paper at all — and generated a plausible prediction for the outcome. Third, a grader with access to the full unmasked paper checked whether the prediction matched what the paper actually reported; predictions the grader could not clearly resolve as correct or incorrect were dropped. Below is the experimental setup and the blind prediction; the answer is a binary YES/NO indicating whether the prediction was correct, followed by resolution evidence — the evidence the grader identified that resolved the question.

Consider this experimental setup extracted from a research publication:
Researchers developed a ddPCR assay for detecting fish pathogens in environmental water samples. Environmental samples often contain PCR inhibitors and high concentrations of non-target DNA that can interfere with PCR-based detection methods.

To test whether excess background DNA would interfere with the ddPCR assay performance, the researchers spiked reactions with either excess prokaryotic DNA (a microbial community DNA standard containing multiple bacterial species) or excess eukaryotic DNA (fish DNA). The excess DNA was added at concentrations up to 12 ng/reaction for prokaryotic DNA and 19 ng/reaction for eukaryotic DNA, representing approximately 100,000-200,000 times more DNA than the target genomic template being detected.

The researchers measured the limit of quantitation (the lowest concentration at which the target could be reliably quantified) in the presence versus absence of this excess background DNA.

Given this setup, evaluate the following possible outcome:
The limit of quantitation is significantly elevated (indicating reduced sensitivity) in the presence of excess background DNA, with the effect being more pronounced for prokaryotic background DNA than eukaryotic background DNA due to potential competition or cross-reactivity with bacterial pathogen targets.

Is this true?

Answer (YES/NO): NO